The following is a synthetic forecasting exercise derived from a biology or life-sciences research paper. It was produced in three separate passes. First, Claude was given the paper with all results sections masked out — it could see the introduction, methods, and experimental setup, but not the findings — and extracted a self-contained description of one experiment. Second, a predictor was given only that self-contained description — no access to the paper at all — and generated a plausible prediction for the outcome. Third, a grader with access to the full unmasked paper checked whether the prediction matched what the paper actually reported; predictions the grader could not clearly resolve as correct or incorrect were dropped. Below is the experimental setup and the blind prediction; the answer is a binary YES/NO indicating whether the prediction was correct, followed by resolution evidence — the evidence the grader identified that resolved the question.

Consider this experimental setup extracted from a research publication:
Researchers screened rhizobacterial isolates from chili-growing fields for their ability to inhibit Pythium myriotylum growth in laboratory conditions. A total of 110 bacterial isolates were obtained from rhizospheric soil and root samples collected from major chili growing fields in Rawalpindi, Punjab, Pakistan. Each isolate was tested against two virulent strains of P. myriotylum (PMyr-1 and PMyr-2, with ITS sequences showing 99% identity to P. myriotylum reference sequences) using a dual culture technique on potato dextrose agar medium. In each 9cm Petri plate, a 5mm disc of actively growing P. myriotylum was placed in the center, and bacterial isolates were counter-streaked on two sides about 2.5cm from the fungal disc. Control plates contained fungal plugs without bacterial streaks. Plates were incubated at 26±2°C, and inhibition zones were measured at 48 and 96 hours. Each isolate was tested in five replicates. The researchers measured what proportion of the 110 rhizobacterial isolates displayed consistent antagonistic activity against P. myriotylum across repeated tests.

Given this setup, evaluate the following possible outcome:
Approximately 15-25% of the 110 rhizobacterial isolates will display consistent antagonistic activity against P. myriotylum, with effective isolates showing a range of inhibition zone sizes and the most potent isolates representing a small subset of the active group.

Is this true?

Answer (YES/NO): NO